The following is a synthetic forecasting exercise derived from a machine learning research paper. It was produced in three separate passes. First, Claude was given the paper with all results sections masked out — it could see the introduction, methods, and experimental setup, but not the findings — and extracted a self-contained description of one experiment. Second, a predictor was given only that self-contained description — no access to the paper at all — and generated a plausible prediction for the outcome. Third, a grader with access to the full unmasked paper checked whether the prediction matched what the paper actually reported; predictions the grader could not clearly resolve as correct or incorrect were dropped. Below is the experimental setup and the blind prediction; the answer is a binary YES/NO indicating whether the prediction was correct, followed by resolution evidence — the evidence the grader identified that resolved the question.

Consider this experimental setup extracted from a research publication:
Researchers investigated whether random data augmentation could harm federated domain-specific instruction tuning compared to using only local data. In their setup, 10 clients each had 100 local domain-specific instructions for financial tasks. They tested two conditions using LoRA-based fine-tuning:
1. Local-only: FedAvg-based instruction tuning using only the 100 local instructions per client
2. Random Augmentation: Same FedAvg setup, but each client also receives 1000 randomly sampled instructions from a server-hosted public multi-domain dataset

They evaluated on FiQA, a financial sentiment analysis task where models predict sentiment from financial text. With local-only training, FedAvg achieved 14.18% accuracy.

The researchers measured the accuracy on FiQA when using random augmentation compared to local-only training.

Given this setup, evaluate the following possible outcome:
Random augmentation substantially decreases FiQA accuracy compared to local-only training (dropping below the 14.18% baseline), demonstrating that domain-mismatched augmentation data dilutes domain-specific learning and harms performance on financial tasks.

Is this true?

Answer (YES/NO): NO